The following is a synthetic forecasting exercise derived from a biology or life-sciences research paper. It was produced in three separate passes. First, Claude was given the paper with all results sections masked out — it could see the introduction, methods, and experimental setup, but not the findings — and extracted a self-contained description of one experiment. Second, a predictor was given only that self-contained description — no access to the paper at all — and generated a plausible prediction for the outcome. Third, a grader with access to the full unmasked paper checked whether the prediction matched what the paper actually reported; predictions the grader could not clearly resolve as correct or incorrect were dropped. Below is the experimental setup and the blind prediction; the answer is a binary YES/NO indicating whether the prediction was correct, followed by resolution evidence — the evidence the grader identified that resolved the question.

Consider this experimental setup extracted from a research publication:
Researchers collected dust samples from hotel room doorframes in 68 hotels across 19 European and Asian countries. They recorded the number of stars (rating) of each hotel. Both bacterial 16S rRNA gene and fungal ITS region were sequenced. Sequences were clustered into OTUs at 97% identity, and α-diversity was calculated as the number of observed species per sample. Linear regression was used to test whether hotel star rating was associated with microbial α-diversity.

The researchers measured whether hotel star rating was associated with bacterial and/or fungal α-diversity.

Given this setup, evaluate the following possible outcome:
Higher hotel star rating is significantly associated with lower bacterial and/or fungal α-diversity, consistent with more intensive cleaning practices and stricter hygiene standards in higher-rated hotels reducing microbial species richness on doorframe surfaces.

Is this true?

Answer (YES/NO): NO